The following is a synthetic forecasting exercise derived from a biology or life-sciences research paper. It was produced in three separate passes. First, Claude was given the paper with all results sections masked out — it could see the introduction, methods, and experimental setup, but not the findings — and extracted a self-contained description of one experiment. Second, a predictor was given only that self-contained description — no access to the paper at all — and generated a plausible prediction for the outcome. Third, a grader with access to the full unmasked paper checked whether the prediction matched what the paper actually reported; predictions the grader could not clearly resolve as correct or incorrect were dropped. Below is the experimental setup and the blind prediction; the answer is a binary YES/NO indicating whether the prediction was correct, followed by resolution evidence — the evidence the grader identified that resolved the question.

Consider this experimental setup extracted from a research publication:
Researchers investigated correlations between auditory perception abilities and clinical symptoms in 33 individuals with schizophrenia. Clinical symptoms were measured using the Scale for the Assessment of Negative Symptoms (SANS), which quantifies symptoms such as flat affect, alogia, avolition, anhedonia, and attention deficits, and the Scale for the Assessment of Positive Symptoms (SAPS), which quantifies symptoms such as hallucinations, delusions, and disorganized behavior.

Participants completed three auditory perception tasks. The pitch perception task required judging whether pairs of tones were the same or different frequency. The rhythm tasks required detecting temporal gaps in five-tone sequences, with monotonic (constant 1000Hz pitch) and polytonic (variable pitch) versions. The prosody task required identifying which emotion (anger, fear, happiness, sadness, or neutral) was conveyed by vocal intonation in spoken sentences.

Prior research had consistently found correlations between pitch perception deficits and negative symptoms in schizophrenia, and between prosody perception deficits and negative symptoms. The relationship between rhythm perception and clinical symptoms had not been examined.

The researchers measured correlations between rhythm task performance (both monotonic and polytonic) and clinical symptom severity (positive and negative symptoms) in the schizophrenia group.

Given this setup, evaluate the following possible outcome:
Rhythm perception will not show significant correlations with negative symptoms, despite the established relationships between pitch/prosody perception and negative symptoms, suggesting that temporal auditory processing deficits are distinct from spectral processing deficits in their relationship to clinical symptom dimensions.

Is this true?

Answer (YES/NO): NO